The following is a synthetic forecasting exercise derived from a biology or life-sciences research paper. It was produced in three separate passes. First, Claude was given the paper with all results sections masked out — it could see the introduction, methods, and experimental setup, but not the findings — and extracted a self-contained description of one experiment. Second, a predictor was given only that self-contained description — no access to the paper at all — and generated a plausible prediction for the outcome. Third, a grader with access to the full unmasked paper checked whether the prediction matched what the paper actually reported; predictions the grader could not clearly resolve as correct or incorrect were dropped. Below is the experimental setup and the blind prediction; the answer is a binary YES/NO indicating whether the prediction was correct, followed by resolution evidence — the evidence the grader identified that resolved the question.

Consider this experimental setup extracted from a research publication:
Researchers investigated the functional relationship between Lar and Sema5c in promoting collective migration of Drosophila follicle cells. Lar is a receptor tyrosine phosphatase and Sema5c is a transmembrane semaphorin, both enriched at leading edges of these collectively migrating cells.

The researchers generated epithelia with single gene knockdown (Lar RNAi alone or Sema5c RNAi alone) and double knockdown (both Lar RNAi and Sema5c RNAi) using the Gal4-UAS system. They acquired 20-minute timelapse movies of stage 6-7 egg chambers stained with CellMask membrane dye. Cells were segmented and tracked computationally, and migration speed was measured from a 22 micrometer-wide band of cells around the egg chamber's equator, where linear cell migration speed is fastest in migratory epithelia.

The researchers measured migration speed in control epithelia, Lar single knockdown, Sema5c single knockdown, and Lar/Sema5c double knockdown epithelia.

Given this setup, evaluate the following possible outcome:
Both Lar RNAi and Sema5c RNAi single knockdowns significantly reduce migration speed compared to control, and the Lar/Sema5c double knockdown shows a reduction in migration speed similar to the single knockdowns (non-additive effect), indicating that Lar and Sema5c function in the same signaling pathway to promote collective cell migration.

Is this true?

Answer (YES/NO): NO